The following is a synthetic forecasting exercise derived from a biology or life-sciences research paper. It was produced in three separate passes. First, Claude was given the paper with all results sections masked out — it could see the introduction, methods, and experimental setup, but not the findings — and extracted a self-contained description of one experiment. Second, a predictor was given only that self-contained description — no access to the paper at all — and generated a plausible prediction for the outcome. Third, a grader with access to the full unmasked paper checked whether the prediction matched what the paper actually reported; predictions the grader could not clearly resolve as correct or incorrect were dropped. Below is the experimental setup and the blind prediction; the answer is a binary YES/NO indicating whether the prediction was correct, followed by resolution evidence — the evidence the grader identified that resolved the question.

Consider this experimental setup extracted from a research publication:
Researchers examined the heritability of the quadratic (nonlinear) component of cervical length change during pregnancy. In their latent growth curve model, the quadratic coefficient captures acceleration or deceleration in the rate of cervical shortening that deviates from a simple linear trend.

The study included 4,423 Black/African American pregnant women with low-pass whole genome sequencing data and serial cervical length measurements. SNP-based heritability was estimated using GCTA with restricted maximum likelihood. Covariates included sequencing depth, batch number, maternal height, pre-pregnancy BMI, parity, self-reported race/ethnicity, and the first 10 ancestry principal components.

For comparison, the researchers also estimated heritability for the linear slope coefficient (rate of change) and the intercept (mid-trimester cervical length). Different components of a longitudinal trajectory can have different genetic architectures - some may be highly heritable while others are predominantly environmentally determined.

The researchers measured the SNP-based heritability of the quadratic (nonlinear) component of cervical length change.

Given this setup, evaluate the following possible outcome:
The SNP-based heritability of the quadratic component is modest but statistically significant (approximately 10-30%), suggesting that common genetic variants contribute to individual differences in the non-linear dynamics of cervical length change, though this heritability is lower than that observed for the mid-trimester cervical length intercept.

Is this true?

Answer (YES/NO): NO